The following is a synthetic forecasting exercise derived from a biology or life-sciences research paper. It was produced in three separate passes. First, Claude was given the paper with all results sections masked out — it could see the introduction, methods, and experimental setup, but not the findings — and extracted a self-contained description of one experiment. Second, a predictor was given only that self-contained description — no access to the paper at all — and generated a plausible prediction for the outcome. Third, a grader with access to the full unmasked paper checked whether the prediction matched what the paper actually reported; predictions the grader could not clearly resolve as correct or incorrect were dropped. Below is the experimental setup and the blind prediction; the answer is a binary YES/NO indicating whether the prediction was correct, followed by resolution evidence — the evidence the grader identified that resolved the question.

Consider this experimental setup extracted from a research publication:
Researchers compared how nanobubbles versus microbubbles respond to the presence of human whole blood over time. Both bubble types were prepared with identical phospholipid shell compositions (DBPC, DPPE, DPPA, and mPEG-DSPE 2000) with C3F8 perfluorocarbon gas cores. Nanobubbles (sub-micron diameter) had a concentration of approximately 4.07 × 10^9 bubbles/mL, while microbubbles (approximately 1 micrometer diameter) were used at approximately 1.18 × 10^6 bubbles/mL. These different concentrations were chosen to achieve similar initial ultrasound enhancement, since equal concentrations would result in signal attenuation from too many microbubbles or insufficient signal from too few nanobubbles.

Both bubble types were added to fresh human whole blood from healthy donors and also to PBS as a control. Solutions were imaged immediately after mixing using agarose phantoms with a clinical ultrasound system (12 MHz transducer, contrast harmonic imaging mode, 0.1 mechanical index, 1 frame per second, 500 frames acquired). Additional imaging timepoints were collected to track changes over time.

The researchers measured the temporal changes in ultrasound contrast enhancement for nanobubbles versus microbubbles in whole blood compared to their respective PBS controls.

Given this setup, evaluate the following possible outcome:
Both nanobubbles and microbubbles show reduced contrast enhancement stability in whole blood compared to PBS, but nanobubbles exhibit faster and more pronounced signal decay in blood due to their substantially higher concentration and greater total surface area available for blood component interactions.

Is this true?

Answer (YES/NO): NO